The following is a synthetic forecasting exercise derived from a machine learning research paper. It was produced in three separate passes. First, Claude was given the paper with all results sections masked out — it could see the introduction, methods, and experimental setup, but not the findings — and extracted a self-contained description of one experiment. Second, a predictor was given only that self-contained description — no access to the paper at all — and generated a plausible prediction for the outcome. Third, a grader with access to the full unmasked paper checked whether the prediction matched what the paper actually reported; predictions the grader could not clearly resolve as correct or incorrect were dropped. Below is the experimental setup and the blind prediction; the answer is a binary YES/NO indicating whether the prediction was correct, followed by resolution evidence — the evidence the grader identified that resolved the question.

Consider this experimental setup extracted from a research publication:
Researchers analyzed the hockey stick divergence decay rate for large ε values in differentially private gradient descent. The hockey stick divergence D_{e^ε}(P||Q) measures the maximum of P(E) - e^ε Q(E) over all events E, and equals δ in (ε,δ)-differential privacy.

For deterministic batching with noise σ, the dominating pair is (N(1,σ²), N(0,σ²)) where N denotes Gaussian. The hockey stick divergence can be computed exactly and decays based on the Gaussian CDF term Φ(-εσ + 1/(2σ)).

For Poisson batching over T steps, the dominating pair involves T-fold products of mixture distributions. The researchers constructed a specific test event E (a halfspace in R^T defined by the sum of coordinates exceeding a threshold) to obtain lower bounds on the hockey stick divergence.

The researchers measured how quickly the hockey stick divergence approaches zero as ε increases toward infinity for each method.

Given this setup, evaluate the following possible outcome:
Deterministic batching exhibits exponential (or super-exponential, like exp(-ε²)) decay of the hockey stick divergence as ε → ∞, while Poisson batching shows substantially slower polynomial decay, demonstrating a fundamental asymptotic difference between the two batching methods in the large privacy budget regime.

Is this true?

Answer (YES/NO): NO